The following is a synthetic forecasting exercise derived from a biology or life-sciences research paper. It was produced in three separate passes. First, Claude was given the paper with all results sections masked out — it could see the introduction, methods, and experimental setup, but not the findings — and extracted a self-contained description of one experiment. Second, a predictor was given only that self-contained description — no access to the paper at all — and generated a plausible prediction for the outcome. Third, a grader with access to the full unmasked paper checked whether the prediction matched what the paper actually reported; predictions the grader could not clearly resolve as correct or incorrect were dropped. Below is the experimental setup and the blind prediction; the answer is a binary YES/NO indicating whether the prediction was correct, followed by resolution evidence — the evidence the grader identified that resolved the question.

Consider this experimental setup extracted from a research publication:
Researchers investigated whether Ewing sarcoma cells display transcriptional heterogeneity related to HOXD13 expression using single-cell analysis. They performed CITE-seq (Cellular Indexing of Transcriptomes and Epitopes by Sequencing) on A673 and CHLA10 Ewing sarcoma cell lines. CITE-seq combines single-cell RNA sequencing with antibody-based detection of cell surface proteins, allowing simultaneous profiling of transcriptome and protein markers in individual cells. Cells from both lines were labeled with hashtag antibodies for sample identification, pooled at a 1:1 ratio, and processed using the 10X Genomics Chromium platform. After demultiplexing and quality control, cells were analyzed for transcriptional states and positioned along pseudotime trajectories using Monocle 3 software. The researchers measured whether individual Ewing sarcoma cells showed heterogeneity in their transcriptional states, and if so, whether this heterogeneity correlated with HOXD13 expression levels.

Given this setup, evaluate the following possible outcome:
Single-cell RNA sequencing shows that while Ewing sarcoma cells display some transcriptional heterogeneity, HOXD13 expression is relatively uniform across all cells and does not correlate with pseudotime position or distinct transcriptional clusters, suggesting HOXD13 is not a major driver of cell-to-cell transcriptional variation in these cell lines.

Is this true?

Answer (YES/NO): NO